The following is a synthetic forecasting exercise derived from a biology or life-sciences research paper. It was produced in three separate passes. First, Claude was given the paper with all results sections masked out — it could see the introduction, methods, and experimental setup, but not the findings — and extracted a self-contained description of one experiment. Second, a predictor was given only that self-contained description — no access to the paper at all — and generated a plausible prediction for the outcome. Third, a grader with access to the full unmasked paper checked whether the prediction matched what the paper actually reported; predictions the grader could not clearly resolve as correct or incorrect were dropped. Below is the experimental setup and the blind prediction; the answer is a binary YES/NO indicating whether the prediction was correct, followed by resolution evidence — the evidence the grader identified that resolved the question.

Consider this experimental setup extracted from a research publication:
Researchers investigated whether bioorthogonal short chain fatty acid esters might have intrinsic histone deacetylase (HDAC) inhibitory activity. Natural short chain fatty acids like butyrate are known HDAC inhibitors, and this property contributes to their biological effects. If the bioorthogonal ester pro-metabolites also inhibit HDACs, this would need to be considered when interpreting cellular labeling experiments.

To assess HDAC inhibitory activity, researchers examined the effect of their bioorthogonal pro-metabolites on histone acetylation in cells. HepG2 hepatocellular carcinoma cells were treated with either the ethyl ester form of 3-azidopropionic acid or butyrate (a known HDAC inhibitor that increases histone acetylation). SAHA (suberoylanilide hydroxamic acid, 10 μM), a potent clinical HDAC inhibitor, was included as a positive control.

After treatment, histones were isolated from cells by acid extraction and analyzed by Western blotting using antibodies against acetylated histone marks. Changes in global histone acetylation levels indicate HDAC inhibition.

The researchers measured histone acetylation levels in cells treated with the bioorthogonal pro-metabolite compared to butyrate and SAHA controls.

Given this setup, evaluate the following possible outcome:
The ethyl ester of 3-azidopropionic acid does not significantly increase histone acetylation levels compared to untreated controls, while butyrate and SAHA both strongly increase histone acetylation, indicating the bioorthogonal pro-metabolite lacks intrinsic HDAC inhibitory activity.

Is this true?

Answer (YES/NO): NO